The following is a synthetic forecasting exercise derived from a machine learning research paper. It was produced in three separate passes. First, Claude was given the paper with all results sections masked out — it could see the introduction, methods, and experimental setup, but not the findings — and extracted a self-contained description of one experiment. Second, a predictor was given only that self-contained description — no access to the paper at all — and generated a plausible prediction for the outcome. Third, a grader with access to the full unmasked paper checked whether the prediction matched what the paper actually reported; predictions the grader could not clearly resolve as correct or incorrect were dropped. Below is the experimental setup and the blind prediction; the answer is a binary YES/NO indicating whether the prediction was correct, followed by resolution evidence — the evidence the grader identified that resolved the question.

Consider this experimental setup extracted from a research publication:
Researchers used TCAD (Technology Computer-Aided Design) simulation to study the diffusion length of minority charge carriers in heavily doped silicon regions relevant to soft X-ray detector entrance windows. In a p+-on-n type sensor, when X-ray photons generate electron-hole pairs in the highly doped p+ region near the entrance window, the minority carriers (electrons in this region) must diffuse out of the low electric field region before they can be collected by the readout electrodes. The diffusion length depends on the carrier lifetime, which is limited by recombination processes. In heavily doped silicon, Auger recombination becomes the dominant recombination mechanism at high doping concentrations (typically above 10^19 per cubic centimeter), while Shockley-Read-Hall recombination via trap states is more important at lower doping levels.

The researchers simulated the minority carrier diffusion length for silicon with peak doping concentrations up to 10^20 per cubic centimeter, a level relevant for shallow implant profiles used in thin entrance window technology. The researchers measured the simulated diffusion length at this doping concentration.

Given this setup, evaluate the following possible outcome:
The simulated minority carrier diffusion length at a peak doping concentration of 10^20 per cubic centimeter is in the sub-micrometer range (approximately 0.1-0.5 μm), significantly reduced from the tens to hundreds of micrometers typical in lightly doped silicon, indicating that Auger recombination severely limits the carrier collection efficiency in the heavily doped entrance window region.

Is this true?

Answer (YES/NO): YES